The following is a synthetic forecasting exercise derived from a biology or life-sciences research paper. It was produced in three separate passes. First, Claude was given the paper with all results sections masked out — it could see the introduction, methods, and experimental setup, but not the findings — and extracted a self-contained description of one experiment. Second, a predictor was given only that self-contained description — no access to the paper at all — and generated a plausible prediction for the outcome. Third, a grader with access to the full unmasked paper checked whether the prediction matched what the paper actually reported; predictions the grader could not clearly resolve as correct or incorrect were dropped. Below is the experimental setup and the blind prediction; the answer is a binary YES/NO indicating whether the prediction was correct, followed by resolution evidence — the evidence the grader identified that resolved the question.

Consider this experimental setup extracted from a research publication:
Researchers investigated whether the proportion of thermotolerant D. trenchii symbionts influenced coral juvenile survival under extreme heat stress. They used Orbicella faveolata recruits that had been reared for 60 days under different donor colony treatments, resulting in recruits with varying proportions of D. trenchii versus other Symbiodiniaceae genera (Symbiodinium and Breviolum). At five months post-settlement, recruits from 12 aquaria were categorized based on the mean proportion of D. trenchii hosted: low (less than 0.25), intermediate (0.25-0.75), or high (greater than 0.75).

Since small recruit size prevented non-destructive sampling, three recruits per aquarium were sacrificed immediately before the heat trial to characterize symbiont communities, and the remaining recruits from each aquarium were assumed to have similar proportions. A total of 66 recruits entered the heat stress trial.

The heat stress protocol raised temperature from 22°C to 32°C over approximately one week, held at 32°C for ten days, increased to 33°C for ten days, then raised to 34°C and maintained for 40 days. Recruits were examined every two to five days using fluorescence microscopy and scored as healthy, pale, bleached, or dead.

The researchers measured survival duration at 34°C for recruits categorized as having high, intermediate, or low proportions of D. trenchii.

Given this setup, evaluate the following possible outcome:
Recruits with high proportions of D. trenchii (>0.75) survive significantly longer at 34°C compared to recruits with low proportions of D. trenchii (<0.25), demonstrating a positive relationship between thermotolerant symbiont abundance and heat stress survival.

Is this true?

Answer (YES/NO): YES